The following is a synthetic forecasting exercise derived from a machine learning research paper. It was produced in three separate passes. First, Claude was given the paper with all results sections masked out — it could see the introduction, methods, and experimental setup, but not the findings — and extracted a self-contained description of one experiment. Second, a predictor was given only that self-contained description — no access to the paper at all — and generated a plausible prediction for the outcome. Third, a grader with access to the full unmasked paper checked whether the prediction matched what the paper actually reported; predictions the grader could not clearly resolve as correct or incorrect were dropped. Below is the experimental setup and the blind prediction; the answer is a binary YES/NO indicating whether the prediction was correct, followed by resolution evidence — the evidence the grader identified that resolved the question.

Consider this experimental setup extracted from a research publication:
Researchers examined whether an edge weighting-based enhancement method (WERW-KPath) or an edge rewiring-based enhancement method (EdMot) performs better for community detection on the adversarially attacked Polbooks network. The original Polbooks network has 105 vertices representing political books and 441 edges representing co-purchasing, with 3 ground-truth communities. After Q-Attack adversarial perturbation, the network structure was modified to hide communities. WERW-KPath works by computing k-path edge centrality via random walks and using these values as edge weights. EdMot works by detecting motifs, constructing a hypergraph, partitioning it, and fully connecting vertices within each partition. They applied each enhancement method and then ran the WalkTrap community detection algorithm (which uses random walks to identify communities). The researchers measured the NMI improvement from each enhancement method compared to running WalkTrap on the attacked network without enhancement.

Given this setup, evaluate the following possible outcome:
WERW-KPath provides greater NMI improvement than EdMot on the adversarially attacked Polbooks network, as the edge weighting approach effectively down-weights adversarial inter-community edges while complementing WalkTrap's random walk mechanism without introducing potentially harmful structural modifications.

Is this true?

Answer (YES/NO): YES